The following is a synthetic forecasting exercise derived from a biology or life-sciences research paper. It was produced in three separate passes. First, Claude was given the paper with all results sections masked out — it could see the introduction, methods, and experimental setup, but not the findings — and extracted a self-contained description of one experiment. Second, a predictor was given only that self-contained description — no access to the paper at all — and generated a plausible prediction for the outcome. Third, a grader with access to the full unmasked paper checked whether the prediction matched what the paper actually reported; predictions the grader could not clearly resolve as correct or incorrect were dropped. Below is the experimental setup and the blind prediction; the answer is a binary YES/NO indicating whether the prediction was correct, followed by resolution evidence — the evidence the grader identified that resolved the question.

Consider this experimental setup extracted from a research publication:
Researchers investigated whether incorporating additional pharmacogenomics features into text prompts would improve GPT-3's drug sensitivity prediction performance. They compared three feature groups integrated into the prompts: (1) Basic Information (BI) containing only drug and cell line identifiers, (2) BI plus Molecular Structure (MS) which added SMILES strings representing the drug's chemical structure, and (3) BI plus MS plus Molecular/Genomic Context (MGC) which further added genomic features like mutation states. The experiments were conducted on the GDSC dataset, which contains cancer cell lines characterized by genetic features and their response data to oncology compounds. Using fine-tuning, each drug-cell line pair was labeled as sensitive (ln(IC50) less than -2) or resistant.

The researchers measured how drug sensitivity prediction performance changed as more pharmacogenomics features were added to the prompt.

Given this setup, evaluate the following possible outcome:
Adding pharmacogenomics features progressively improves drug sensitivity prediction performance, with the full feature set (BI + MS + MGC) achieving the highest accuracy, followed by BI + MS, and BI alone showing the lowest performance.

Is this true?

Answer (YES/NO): NO